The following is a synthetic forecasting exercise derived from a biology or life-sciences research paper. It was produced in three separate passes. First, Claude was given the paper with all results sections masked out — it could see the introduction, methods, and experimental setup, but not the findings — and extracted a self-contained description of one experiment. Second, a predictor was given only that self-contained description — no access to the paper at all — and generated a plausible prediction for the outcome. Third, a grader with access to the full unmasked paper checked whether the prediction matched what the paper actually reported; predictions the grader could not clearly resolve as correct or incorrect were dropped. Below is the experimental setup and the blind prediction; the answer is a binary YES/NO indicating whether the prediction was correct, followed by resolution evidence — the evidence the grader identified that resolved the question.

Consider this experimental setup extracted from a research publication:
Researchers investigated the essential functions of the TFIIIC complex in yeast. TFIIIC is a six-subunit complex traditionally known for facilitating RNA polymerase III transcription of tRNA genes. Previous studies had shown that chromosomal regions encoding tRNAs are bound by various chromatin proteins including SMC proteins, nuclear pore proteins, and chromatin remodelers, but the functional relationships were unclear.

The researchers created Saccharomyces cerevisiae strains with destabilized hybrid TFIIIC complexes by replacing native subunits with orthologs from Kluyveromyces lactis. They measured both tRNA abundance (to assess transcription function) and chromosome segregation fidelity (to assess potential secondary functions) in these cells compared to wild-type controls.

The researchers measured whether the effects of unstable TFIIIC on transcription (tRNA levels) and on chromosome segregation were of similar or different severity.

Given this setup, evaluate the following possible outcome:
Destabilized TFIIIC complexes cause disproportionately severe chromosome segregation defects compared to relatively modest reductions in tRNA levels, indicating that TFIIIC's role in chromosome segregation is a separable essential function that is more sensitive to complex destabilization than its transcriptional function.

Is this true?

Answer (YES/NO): YES